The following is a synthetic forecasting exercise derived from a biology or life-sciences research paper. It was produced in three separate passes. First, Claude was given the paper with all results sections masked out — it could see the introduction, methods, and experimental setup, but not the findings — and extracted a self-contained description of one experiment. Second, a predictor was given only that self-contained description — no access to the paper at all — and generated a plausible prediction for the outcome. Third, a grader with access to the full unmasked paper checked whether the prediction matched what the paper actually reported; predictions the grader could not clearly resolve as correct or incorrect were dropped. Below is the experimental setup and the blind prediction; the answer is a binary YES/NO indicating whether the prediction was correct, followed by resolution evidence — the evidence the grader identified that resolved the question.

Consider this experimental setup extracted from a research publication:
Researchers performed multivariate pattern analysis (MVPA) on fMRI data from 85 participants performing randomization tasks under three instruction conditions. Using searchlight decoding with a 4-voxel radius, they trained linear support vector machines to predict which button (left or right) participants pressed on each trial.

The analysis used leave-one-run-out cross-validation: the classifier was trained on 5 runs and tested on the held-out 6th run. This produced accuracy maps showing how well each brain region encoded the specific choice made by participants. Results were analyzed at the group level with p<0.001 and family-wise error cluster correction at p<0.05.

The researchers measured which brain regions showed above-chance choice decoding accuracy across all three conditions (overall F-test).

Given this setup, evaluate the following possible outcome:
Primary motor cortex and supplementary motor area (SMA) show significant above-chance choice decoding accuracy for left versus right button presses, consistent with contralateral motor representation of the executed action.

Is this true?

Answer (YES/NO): NO